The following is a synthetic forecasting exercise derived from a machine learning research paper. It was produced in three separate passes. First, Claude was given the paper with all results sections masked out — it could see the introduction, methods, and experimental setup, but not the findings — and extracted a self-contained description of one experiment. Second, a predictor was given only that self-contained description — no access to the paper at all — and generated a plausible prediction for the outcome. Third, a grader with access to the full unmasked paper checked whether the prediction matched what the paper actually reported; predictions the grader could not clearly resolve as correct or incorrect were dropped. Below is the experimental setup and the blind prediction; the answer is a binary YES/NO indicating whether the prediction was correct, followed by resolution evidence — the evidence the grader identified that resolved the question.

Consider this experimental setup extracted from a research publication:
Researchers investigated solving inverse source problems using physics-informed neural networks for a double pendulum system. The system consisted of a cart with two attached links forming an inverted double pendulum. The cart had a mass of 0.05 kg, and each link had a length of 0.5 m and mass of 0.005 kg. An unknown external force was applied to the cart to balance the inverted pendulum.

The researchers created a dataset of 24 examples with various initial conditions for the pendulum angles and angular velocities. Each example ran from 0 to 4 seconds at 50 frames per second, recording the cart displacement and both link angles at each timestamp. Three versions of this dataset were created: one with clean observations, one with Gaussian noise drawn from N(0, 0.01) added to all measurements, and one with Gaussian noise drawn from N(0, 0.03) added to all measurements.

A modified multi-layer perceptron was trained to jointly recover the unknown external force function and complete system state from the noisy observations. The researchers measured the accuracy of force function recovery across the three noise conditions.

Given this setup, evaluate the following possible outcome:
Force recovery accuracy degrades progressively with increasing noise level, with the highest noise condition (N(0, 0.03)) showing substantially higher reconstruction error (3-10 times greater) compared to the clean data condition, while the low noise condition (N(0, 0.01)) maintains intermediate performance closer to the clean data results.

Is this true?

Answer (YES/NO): NO